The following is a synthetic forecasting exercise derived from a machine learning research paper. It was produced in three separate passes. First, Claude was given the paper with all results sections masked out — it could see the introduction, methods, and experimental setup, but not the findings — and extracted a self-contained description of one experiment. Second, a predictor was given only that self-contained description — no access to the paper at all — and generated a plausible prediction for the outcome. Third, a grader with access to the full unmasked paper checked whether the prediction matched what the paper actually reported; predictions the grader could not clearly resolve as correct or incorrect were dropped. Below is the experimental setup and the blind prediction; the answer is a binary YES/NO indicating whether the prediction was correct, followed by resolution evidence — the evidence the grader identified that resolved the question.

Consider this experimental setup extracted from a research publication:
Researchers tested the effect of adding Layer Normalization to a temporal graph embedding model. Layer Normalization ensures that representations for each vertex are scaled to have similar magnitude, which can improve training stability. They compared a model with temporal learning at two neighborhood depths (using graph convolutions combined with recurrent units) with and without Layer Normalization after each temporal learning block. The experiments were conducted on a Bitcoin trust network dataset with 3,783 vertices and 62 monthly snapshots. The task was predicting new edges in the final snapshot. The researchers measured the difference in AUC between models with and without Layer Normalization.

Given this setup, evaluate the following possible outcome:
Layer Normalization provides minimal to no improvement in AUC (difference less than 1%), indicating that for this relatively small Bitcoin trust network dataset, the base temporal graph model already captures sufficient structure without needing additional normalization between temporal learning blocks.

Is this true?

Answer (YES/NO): NO